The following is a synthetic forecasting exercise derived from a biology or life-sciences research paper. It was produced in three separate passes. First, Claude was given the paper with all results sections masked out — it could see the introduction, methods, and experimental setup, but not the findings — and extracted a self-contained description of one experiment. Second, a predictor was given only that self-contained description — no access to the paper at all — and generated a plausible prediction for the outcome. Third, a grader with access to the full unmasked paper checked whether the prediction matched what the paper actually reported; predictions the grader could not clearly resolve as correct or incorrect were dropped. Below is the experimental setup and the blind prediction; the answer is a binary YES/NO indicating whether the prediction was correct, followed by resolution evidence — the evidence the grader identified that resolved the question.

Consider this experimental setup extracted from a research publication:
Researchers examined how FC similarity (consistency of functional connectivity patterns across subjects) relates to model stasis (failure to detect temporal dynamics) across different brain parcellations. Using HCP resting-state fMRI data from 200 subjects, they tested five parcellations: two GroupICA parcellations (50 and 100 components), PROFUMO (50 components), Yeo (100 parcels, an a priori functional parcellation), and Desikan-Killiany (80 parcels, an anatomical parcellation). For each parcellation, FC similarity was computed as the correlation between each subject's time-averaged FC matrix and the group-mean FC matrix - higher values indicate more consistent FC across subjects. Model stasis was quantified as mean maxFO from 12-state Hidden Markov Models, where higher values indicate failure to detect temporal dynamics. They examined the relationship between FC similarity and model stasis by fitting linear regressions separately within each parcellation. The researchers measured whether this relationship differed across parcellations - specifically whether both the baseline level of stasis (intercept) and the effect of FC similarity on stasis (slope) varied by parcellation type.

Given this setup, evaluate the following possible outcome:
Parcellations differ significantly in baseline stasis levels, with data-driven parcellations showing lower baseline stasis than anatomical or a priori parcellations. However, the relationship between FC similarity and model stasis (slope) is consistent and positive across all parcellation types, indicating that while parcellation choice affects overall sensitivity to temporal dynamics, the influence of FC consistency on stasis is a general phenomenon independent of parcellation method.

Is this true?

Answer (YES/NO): NO